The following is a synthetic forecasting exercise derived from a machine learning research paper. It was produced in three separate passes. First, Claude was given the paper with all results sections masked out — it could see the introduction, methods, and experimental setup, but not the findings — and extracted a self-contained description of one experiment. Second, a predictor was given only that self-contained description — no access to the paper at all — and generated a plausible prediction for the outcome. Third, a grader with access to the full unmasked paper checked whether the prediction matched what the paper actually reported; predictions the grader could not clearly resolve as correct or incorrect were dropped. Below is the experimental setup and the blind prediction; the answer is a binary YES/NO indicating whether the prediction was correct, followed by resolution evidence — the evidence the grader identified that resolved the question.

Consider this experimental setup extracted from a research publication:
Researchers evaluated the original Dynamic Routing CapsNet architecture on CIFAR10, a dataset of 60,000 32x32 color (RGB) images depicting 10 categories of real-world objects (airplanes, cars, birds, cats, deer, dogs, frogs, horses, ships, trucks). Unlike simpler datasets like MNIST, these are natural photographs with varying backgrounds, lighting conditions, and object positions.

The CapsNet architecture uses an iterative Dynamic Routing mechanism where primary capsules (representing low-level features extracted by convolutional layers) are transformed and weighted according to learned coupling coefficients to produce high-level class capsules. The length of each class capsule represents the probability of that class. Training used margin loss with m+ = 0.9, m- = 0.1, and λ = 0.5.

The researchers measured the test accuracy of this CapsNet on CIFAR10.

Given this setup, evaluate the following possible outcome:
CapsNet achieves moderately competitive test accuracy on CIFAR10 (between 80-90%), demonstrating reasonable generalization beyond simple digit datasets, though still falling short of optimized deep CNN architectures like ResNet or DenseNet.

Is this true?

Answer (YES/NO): NO